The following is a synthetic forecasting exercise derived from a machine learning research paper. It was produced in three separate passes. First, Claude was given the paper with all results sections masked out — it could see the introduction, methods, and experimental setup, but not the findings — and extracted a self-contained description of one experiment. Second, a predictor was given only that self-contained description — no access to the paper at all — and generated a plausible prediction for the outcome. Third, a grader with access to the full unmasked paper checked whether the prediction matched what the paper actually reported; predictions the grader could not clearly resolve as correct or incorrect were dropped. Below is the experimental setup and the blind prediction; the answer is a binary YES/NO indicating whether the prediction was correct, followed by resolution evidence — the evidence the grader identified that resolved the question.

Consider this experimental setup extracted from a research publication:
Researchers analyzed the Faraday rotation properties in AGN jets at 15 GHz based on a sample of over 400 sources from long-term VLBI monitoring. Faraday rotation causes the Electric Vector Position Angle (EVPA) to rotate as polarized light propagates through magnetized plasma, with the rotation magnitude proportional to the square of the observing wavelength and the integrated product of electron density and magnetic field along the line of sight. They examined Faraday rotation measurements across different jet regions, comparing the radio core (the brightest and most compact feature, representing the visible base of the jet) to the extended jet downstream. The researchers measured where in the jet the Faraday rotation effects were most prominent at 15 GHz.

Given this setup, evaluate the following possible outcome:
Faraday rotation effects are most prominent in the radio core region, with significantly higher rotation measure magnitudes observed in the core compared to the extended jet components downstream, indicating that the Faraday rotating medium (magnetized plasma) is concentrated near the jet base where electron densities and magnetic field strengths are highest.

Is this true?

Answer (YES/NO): YES